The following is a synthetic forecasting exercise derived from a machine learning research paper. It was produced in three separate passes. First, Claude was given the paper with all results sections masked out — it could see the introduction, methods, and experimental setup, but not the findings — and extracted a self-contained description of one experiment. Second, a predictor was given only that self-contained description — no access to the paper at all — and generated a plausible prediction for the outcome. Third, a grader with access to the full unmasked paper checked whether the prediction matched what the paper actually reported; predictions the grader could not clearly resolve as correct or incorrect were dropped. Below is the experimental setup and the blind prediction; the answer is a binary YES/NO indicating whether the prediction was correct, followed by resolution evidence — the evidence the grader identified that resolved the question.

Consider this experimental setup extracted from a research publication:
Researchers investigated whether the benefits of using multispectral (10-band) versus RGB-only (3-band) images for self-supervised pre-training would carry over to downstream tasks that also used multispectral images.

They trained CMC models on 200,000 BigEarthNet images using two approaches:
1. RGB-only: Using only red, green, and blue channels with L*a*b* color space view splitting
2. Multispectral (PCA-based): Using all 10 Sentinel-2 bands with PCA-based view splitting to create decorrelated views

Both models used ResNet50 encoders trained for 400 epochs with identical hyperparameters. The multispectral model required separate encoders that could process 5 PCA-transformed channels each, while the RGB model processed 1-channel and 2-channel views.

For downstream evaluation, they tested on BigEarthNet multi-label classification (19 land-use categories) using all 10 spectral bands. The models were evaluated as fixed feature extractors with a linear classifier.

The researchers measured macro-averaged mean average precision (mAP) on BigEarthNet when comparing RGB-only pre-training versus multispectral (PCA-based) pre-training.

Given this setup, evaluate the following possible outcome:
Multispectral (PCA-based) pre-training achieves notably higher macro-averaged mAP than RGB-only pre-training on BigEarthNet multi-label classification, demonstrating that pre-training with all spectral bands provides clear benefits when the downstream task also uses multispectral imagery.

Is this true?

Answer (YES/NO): YES